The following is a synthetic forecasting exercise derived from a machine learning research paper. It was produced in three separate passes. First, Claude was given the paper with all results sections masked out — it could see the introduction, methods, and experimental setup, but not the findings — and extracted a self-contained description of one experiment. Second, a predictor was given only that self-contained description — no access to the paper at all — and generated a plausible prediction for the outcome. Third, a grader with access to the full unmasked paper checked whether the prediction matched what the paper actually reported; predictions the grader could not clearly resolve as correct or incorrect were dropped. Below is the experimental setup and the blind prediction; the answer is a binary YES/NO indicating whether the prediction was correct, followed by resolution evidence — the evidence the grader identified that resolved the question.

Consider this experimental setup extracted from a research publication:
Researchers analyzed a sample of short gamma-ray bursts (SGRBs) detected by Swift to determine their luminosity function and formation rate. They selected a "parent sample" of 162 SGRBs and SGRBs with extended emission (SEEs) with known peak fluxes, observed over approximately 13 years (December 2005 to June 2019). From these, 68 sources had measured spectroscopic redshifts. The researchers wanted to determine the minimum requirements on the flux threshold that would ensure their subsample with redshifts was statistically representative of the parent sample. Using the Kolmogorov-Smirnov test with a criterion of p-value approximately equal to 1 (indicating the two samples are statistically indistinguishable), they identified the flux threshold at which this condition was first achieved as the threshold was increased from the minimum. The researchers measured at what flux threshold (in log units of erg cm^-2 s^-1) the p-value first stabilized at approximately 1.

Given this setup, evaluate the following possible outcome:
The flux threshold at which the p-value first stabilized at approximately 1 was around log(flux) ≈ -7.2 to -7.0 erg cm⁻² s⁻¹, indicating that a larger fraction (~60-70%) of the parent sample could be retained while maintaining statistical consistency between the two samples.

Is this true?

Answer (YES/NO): NO